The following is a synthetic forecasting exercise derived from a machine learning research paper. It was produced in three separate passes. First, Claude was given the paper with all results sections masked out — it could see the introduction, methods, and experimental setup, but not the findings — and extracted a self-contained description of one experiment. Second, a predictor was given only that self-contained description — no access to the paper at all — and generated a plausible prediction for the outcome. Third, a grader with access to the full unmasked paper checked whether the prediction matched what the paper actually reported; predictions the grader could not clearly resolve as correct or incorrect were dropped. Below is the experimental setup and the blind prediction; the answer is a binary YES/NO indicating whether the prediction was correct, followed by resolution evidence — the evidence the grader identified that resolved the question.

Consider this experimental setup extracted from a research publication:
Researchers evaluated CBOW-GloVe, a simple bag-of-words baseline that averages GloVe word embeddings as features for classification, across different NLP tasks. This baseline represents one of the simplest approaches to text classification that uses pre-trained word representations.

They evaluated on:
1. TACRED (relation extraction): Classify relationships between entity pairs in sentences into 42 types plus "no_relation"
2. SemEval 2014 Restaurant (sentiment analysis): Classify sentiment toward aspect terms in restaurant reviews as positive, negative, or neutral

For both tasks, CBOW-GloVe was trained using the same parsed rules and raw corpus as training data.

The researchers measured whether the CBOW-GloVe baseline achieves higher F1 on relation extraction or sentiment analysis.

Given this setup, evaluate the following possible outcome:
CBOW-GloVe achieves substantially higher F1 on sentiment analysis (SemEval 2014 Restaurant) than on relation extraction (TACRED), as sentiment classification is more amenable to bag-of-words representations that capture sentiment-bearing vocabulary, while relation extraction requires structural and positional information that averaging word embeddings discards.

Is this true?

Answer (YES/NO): YES